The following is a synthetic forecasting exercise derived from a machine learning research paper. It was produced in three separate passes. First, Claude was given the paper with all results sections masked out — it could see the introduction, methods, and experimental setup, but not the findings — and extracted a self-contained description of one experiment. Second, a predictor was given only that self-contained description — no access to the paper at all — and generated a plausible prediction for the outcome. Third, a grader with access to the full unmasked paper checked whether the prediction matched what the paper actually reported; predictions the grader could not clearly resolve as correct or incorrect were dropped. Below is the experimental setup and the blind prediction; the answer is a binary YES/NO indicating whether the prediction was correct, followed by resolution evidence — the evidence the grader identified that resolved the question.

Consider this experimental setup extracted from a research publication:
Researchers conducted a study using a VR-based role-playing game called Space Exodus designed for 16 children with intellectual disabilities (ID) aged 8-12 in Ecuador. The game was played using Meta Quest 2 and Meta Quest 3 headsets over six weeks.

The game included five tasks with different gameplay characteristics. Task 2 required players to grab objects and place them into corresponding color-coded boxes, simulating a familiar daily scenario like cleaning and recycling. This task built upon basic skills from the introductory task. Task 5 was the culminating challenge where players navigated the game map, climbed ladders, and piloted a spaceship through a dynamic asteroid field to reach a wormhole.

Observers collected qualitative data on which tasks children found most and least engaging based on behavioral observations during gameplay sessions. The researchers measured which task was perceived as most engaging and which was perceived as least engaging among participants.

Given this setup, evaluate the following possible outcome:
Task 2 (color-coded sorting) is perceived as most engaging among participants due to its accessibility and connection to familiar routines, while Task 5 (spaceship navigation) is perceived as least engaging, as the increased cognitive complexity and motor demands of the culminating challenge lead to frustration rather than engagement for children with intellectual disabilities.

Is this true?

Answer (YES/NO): NO